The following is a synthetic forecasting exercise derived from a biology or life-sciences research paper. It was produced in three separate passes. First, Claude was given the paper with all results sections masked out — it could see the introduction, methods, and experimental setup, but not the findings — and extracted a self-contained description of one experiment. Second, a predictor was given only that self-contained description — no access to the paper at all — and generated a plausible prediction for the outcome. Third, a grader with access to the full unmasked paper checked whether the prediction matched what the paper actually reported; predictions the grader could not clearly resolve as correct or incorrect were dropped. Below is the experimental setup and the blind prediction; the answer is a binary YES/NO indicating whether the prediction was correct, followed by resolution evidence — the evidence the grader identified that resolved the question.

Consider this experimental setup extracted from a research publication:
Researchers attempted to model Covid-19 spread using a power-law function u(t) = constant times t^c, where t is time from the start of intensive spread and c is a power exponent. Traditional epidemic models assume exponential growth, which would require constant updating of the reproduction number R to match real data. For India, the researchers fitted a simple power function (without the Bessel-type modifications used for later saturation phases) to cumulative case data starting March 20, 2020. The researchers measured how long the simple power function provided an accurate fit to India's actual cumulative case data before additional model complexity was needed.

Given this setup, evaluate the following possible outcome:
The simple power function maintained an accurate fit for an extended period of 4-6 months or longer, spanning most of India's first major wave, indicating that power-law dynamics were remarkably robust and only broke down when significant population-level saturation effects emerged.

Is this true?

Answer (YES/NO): YES